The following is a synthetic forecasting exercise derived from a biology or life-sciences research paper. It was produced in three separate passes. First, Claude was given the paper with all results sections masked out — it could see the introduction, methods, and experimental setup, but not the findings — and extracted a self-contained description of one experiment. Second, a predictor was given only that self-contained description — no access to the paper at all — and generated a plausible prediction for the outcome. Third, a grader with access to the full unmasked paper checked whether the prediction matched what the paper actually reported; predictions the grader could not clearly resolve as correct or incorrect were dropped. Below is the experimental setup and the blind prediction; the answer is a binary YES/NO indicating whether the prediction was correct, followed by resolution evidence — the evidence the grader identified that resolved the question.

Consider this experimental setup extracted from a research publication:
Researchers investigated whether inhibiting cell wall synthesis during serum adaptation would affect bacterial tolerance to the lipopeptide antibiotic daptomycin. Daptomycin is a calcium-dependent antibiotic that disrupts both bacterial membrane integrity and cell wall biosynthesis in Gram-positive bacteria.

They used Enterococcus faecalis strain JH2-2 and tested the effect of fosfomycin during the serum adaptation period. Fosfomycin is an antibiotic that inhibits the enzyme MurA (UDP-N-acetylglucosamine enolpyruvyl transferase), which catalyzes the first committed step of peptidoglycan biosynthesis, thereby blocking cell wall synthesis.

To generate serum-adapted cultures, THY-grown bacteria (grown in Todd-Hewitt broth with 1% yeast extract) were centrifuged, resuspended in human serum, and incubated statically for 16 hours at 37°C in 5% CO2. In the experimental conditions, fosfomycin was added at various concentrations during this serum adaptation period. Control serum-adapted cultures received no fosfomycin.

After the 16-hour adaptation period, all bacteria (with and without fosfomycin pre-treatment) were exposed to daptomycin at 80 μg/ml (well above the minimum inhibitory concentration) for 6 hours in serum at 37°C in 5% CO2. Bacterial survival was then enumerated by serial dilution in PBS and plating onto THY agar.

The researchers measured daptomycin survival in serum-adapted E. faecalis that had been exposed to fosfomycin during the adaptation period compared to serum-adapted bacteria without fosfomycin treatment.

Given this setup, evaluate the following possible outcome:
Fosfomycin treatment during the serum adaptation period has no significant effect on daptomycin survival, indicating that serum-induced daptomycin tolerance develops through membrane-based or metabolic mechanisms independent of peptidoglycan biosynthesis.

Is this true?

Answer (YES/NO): NO